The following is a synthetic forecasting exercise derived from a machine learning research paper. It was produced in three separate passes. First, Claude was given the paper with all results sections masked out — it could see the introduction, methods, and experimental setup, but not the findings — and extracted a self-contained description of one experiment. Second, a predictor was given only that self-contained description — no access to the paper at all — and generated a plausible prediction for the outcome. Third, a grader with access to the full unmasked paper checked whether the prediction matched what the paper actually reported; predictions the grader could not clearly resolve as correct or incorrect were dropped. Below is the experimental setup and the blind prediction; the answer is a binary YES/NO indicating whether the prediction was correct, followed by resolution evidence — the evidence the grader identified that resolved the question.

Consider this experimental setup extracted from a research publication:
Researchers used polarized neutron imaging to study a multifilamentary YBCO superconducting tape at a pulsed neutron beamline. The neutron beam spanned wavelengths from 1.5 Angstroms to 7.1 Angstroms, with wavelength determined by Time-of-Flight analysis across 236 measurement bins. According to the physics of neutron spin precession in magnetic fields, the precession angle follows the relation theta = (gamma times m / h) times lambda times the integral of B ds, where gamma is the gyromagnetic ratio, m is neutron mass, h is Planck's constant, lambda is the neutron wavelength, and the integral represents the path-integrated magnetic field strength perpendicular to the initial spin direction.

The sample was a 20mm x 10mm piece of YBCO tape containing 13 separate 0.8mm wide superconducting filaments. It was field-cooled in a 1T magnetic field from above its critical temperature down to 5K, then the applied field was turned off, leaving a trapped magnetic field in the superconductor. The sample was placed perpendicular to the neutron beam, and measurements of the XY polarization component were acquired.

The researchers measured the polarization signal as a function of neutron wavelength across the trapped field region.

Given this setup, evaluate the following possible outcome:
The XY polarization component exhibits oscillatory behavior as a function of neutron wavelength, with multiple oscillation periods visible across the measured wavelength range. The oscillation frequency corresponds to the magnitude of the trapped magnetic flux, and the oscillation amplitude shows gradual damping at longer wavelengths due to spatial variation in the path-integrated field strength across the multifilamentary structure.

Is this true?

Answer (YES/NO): NO